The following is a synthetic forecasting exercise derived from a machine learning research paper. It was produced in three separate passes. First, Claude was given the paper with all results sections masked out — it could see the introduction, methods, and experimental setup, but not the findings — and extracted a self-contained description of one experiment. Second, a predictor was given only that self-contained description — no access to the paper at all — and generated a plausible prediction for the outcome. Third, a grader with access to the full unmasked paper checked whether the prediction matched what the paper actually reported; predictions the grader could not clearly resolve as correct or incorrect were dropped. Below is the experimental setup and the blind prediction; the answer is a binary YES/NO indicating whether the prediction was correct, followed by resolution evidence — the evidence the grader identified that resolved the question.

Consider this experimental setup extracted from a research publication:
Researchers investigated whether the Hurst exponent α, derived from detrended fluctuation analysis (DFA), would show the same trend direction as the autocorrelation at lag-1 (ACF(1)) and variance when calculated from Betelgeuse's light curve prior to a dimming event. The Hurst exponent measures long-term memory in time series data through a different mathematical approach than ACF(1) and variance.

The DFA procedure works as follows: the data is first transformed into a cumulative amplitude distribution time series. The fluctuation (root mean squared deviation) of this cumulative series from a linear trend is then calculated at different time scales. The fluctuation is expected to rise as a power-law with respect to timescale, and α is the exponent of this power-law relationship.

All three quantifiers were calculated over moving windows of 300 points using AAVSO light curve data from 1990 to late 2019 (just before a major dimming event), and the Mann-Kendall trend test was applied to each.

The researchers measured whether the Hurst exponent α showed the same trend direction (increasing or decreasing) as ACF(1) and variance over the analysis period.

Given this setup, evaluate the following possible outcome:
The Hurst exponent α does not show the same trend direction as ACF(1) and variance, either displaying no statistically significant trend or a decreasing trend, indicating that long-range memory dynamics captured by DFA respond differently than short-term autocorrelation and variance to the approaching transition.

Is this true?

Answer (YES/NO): NO